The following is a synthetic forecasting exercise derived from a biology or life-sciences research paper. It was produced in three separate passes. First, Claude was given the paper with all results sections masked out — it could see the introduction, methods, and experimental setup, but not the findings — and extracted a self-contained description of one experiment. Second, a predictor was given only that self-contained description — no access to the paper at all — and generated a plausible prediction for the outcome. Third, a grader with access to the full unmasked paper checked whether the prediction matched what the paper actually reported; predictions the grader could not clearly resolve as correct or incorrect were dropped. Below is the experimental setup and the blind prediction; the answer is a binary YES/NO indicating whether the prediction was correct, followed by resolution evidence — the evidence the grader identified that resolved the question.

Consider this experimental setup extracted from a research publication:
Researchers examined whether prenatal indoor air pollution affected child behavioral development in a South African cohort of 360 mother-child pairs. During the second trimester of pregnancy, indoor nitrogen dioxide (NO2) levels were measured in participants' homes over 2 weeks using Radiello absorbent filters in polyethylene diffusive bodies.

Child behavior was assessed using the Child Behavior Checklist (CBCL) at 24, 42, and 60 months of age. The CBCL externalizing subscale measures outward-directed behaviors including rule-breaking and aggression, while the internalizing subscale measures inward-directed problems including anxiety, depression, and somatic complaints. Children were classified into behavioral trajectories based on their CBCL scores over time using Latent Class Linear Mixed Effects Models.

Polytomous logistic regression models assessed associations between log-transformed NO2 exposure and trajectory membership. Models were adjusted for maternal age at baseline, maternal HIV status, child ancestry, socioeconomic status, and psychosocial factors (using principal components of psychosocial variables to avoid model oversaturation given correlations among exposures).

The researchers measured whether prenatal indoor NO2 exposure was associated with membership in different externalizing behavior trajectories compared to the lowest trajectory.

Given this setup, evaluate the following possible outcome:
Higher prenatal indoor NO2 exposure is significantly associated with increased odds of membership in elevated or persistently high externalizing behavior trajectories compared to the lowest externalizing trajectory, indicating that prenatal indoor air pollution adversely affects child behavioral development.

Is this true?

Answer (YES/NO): NO